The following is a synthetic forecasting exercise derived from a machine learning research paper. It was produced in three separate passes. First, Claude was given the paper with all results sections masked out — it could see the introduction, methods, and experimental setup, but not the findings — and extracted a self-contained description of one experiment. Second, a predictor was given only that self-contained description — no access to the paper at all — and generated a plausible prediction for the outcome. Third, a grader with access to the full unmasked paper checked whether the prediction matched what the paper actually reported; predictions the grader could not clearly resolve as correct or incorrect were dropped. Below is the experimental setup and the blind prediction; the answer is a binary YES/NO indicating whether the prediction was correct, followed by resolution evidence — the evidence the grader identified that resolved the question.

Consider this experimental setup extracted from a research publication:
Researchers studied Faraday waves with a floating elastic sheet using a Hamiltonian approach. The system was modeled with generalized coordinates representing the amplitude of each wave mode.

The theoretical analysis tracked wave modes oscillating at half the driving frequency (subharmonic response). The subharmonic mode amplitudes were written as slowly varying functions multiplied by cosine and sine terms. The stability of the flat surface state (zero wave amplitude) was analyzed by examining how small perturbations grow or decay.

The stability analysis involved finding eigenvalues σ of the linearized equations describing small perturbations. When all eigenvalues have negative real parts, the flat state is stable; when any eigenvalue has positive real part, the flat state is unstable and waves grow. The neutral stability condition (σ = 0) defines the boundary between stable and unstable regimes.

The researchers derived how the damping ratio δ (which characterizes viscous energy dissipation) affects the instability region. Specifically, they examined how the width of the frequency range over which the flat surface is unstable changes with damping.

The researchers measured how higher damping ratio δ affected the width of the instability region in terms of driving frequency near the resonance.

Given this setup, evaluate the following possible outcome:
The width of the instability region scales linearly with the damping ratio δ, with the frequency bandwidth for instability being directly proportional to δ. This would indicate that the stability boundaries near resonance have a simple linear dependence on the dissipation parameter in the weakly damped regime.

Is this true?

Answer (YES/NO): NO